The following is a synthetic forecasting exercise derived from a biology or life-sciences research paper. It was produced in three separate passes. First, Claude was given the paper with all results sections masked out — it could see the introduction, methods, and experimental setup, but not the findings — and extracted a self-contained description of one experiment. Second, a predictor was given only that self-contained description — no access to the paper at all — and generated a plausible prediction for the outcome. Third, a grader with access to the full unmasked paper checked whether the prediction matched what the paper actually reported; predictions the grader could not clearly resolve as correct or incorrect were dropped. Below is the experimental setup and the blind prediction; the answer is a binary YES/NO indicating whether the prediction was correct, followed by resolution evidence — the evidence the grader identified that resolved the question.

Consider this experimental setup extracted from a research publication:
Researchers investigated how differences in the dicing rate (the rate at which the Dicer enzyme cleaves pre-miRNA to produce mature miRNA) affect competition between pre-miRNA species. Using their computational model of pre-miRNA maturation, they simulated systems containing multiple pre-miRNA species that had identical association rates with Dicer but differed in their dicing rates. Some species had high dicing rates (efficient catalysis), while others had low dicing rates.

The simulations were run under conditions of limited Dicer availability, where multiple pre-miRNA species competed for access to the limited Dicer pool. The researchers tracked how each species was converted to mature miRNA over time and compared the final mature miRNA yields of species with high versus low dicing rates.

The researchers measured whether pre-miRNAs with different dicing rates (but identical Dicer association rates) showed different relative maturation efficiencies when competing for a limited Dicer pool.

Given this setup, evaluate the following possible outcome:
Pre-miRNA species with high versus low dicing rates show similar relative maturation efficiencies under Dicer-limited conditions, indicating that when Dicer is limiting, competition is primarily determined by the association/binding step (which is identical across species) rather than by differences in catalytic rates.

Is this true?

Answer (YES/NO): NO